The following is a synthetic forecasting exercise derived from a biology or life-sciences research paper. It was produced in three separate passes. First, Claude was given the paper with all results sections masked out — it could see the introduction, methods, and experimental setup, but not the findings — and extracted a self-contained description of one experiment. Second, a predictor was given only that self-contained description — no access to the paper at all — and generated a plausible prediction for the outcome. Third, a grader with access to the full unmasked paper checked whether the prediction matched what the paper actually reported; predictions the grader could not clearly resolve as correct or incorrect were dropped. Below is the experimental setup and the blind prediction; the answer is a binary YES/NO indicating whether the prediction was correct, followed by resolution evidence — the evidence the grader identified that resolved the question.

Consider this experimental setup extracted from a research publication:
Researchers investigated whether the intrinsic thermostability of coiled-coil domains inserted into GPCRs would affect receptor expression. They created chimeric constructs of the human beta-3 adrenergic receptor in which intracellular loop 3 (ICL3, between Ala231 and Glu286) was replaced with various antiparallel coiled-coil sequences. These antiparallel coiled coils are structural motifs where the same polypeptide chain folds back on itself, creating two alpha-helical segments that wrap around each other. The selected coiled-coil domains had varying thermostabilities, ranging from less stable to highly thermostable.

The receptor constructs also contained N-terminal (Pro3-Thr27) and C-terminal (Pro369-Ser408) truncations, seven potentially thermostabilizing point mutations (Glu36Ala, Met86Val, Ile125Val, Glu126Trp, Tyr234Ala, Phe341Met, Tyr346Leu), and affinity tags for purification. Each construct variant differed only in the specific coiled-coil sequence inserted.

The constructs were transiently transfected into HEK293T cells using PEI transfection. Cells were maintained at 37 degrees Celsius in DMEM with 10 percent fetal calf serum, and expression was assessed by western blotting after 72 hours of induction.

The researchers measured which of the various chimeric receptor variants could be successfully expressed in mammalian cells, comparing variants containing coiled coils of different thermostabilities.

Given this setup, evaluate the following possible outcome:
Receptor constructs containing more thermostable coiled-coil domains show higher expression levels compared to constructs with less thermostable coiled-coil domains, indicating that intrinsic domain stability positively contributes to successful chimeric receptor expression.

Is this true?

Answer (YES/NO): YES